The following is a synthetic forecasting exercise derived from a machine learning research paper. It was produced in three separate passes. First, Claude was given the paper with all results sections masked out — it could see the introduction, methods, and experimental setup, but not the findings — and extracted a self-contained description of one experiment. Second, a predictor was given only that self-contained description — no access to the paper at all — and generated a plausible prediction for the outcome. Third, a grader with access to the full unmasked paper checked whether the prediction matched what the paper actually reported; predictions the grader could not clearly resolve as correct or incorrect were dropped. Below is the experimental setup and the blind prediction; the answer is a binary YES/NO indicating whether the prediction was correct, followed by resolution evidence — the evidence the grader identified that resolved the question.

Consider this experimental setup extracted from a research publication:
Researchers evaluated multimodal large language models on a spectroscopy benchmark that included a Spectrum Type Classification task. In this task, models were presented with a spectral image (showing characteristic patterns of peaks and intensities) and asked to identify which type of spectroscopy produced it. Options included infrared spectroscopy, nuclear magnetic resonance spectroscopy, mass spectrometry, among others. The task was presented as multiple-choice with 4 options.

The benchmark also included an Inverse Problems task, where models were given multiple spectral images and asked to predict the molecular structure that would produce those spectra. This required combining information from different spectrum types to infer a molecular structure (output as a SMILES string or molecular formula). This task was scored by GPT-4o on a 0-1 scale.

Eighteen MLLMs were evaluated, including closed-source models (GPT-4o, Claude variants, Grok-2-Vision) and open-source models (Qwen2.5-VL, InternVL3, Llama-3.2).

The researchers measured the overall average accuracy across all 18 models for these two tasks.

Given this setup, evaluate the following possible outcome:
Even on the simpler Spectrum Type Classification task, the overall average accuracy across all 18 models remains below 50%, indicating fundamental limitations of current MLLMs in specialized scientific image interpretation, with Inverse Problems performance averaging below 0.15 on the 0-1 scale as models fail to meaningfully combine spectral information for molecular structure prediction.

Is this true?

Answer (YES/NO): NO